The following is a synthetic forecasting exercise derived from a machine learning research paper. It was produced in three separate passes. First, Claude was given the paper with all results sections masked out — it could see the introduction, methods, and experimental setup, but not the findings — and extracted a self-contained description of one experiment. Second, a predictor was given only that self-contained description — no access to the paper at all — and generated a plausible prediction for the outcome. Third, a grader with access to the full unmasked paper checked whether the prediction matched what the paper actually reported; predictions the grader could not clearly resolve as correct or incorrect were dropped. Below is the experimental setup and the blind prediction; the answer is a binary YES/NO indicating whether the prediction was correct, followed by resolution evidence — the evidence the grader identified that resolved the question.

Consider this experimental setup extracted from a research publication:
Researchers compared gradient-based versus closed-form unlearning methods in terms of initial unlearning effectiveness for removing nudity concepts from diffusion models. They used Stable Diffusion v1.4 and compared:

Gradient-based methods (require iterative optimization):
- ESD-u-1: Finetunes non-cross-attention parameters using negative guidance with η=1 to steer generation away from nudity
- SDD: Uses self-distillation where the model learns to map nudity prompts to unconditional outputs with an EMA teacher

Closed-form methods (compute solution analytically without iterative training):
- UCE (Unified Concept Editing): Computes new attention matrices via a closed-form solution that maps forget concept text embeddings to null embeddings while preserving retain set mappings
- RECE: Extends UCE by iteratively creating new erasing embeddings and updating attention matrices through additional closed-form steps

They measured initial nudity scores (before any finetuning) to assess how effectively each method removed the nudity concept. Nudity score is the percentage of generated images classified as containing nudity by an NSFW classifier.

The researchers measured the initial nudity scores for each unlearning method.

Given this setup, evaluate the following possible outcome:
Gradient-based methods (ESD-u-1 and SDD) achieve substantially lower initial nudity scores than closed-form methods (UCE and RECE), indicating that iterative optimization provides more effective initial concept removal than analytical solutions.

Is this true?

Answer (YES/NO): NO